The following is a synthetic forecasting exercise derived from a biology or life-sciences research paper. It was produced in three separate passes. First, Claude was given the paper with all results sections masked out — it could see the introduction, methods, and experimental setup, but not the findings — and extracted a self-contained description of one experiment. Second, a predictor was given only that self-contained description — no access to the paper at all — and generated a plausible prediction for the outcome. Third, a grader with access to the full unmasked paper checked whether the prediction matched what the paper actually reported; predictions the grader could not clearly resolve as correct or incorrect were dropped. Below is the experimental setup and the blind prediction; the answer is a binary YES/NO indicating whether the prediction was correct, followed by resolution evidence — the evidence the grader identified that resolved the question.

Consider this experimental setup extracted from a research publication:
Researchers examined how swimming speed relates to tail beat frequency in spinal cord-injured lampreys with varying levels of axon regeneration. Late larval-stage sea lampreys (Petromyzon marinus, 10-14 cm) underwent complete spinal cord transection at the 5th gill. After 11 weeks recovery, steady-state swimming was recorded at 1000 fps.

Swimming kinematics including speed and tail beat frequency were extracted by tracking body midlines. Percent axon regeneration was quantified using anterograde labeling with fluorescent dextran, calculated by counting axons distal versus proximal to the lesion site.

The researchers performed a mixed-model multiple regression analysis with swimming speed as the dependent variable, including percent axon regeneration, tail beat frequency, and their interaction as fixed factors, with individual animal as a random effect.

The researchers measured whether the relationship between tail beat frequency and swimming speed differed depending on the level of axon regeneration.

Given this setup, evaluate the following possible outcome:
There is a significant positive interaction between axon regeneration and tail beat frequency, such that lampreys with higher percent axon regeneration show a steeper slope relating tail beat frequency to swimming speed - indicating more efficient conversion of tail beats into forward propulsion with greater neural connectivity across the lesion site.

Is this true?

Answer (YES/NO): NO